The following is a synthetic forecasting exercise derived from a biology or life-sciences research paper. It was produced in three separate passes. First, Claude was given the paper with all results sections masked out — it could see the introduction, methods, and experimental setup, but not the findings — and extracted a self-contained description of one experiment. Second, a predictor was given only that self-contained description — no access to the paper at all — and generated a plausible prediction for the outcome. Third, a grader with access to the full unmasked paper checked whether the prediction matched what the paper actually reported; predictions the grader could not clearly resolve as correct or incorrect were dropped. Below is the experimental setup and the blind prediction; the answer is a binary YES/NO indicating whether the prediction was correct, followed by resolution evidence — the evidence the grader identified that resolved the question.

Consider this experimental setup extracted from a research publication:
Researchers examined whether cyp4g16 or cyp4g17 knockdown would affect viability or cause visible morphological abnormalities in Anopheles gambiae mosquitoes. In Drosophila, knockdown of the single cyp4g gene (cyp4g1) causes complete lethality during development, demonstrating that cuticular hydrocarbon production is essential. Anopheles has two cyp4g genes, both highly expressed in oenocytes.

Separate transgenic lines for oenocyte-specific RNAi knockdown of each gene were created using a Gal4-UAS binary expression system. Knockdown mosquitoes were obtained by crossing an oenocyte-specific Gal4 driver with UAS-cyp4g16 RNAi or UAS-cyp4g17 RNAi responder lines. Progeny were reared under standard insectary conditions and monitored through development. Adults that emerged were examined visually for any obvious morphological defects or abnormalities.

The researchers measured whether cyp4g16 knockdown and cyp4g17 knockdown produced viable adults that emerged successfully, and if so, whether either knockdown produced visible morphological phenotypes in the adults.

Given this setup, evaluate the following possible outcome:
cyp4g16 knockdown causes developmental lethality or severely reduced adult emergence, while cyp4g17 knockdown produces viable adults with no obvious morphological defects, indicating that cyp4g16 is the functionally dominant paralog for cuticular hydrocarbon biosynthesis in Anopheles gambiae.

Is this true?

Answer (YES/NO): NO